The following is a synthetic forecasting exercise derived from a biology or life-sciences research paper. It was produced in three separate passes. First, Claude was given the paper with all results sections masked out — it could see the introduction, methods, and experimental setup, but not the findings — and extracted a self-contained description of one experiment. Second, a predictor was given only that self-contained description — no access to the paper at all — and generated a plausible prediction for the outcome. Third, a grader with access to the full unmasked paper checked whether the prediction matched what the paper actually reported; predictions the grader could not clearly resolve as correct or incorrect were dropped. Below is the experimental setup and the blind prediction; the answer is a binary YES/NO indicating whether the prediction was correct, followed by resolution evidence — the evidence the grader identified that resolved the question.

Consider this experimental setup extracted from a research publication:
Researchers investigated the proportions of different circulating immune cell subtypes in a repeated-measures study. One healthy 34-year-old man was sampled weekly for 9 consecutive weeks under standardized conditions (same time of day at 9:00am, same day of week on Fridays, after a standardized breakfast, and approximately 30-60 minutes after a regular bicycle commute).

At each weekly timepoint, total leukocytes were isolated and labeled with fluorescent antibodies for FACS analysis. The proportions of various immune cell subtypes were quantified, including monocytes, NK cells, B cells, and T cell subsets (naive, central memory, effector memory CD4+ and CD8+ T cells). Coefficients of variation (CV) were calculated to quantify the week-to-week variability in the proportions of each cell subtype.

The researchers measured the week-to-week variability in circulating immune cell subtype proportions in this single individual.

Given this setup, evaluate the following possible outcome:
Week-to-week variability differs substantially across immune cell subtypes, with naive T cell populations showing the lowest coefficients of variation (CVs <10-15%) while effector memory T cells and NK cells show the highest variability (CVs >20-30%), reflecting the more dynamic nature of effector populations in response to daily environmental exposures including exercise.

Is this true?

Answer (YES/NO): NO